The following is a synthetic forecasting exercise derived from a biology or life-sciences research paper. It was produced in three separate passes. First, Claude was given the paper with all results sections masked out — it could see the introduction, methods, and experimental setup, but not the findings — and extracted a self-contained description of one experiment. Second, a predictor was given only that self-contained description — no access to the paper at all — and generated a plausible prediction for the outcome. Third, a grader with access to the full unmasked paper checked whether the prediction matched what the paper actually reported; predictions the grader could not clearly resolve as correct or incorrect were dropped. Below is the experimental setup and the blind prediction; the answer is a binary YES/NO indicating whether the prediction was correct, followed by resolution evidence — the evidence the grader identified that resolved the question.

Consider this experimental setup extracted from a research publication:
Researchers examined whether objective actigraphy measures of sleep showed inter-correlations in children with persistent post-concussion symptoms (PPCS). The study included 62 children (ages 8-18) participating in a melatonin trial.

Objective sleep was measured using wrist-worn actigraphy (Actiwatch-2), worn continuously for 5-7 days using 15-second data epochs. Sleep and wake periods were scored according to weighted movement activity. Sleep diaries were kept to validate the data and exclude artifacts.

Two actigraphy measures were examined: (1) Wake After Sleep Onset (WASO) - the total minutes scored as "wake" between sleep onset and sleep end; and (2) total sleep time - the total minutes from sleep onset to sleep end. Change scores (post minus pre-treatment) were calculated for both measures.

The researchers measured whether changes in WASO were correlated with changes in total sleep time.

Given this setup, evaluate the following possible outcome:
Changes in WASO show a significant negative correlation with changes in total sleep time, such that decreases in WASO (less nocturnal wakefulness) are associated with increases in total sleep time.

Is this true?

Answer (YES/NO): NO